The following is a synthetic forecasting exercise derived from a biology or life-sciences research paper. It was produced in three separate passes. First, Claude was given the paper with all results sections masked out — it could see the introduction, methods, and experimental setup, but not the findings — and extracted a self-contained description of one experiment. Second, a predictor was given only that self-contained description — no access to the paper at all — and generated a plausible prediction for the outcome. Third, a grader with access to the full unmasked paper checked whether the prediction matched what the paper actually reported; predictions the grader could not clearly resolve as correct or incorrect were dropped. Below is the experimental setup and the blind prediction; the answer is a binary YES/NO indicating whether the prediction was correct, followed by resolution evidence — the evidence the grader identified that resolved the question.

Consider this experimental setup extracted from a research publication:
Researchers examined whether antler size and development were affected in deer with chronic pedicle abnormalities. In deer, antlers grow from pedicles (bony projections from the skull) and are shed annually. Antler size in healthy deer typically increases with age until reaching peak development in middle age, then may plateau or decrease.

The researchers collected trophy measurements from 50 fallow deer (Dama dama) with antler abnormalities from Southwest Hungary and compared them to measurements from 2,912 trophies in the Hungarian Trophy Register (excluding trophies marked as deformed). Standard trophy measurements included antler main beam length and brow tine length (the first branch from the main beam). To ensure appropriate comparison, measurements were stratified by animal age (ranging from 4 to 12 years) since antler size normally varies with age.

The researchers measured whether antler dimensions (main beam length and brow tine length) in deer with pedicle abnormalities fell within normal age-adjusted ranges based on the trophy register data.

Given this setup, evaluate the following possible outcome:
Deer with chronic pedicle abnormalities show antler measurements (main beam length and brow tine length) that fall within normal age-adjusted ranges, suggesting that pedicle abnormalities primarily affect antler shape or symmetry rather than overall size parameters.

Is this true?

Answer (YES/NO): NO